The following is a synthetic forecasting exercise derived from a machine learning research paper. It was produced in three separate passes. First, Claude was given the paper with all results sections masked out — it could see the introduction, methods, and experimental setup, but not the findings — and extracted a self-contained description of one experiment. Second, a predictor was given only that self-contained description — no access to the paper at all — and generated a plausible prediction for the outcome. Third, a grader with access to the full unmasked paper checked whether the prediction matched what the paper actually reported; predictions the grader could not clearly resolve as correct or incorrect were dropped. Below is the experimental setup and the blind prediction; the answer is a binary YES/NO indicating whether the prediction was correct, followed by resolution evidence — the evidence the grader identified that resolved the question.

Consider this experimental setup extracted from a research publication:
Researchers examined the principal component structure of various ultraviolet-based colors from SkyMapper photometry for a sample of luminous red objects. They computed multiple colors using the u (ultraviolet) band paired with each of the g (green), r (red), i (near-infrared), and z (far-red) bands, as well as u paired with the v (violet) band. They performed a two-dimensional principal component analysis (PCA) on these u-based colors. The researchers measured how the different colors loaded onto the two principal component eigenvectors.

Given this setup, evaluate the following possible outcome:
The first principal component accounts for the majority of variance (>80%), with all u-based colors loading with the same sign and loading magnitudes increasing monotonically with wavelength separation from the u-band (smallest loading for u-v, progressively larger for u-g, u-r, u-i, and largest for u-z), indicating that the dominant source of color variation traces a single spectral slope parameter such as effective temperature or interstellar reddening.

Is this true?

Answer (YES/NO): NO